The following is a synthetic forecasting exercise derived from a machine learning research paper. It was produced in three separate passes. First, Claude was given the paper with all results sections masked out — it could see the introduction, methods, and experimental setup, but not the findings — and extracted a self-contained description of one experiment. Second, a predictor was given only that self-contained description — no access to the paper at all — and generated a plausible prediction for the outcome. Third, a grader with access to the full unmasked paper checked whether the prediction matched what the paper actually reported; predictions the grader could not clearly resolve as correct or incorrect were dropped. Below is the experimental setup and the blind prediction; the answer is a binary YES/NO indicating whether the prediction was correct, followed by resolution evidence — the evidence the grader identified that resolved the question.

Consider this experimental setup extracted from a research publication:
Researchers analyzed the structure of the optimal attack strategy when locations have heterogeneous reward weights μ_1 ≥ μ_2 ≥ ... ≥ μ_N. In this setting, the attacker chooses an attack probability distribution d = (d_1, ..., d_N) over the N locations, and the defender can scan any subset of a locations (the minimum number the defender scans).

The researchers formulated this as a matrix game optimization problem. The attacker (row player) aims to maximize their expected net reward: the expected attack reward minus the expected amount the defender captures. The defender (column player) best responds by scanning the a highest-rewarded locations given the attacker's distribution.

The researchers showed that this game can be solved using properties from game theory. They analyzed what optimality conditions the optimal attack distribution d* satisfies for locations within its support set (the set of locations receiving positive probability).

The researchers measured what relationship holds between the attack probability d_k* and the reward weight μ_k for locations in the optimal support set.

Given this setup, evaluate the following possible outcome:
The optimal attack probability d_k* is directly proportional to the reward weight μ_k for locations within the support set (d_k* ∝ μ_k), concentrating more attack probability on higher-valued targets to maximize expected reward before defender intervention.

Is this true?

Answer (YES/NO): NO